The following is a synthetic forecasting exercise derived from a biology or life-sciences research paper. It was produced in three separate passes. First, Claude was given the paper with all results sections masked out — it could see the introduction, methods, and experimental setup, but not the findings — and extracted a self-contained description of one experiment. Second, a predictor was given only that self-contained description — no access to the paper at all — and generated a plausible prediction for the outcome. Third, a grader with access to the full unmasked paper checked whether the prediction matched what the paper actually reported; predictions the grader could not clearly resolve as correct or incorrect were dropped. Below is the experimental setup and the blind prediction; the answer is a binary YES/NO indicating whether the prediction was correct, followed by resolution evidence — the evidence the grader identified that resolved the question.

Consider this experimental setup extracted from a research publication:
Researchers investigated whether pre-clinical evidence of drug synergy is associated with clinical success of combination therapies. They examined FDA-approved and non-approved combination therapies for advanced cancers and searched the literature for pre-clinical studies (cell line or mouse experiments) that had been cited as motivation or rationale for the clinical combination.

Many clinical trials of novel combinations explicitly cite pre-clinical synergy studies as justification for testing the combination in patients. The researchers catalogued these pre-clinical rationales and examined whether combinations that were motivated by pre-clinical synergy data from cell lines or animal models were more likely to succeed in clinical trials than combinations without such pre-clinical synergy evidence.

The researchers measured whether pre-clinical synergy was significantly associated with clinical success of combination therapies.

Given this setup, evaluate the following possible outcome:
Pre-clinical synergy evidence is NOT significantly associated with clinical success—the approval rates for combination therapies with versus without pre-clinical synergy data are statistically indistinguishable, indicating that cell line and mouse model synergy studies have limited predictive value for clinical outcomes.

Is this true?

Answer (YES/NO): YES